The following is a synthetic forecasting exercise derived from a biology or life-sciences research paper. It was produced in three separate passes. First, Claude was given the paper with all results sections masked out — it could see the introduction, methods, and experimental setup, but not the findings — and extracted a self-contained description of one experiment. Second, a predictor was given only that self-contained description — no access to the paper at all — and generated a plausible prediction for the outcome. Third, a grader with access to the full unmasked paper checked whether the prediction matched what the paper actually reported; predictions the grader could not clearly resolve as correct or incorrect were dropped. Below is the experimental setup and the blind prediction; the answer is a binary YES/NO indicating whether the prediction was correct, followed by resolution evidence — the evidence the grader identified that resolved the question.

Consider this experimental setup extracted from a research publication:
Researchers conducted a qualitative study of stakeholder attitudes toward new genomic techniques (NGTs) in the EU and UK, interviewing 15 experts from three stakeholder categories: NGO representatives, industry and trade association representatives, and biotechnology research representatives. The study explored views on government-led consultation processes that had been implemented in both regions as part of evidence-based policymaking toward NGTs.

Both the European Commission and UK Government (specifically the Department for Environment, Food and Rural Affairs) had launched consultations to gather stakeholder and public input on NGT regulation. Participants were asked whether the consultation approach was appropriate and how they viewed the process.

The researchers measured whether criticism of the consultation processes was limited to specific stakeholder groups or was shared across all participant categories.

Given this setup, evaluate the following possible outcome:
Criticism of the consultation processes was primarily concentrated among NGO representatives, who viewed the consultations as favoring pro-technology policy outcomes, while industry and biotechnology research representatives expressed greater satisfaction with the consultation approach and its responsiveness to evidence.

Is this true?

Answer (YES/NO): NO